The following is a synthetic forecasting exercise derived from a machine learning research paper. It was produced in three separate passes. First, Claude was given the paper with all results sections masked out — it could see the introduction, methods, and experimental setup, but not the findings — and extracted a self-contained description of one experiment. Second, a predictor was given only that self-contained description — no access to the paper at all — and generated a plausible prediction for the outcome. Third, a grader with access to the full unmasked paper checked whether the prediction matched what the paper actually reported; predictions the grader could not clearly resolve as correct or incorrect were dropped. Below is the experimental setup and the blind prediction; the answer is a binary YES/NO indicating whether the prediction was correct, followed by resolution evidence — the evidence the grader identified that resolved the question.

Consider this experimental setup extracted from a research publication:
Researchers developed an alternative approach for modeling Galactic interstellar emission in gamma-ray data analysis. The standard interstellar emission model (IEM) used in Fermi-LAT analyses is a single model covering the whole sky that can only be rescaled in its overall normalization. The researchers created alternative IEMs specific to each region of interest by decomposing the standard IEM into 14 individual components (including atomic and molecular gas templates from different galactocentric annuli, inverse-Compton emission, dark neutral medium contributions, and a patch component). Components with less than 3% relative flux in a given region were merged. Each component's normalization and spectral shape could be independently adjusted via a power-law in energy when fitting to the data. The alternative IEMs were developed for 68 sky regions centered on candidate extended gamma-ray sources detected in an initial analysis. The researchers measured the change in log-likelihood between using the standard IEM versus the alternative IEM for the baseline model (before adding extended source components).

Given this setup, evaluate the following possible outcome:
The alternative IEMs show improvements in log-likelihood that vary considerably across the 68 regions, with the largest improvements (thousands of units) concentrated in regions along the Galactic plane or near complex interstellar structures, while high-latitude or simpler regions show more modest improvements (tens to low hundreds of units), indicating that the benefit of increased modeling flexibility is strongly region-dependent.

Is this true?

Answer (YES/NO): NO